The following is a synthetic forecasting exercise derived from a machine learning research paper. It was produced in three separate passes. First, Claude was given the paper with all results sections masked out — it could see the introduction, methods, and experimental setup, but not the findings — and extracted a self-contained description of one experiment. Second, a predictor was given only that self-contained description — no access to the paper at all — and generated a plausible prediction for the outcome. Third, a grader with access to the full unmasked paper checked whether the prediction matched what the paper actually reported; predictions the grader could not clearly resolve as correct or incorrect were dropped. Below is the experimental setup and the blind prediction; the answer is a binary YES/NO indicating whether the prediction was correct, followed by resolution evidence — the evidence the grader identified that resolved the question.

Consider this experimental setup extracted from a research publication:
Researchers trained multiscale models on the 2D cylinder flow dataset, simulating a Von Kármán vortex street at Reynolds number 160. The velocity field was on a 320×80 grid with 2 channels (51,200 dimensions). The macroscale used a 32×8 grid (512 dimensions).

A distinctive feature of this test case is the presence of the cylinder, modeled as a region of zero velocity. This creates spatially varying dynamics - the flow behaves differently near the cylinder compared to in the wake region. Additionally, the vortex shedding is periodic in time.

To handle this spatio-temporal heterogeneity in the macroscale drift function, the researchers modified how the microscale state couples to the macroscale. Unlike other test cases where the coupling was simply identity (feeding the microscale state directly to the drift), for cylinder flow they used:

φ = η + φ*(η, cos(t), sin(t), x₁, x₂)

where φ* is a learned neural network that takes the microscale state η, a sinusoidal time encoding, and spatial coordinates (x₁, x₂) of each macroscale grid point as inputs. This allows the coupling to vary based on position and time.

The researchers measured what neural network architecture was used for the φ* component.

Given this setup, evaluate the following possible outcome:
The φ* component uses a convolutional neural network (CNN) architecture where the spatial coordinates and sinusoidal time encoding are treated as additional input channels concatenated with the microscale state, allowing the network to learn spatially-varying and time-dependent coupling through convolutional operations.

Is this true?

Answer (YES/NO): NO